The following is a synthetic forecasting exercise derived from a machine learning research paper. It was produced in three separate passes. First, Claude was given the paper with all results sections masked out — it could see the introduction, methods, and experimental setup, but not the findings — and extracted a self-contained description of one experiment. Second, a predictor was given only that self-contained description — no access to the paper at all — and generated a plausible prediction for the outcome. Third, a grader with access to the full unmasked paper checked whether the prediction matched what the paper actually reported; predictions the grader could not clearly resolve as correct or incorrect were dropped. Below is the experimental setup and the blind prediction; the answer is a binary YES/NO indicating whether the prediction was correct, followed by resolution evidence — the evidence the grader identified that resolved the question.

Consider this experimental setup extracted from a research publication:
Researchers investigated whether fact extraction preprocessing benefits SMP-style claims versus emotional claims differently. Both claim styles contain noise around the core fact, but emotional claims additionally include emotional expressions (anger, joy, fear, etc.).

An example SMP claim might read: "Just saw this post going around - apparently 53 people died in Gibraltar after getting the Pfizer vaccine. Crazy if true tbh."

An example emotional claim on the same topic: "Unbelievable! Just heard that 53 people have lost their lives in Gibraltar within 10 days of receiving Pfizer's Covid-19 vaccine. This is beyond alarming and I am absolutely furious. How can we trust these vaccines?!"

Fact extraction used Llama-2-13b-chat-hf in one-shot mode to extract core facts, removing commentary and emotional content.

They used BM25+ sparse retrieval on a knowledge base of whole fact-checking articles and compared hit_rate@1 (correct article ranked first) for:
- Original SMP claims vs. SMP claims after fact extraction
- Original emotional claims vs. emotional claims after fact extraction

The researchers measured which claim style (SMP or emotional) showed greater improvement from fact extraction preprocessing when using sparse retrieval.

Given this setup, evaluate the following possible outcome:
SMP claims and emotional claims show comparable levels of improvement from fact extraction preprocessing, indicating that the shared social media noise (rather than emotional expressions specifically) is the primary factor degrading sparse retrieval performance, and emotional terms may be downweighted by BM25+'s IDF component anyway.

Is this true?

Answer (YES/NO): NO